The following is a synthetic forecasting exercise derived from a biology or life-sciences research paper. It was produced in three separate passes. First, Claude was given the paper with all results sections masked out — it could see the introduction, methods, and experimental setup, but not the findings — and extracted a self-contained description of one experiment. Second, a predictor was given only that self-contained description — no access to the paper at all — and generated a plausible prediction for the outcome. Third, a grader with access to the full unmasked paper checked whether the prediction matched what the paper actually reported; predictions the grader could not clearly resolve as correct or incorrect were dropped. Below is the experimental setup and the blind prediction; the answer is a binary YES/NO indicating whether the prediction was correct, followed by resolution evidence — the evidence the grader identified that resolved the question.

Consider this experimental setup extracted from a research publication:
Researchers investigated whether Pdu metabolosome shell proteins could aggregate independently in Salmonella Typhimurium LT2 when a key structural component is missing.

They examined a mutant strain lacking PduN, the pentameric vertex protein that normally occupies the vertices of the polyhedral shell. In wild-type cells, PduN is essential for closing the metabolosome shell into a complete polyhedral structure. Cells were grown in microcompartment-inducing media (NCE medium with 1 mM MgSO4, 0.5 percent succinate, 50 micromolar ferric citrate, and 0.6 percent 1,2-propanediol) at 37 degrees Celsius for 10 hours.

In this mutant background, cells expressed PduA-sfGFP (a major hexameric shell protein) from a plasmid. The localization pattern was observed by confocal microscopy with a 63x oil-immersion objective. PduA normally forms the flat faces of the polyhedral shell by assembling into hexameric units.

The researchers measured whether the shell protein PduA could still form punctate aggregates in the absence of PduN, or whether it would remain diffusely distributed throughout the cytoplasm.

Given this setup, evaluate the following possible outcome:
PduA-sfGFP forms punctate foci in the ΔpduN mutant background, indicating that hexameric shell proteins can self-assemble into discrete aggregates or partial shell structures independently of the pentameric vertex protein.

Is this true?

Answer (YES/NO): YES